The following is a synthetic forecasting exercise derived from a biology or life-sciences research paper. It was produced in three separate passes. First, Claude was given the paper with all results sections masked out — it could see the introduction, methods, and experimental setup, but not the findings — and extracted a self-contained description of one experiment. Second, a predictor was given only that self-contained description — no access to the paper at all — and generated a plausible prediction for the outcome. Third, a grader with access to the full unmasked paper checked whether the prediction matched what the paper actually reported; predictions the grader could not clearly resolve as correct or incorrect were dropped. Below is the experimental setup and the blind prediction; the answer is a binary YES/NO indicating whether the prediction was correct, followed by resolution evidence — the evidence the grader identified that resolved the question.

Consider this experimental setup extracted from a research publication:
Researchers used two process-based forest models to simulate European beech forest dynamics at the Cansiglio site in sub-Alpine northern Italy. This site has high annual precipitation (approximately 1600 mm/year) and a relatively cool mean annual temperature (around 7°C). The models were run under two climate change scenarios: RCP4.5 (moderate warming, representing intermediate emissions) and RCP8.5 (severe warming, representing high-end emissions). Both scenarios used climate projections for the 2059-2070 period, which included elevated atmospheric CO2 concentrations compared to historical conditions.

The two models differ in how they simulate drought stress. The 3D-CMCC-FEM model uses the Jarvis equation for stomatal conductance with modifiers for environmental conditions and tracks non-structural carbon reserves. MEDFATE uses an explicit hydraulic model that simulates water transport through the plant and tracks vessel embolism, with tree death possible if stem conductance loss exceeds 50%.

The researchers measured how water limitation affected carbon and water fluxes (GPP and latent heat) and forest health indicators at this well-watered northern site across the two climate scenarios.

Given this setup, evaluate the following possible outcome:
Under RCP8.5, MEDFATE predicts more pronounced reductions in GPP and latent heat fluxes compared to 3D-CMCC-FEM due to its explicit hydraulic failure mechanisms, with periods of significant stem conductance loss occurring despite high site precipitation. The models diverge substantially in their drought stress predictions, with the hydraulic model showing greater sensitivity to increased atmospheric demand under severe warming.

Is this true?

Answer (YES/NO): NO